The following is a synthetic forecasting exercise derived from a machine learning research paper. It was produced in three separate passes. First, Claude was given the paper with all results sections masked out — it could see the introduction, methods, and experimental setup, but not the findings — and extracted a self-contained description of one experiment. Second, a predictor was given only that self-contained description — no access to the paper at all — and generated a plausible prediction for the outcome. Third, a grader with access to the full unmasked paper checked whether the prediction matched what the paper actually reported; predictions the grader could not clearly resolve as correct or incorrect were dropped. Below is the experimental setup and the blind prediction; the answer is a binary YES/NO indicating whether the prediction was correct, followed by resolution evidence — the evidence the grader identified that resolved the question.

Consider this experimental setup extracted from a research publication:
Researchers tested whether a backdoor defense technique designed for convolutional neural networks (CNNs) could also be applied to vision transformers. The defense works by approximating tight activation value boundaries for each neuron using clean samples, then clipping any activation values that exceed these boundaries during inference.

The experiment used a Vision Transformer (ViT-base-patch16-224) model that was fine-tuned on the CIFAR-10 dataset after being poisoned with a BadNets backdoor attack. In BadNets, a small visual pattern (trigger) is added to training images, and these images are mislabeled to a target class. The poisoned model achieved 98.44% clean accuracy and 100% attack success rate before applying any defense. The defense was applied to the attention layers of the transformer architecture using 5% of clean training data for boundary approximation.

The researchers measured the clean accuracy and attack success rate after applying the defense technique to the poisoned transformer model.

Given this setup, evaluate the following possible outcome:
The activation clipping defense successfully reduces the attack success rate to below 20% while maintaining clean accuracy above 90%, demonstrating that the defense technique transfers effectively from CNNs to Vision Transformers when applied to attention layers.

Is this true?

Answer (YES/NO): YES